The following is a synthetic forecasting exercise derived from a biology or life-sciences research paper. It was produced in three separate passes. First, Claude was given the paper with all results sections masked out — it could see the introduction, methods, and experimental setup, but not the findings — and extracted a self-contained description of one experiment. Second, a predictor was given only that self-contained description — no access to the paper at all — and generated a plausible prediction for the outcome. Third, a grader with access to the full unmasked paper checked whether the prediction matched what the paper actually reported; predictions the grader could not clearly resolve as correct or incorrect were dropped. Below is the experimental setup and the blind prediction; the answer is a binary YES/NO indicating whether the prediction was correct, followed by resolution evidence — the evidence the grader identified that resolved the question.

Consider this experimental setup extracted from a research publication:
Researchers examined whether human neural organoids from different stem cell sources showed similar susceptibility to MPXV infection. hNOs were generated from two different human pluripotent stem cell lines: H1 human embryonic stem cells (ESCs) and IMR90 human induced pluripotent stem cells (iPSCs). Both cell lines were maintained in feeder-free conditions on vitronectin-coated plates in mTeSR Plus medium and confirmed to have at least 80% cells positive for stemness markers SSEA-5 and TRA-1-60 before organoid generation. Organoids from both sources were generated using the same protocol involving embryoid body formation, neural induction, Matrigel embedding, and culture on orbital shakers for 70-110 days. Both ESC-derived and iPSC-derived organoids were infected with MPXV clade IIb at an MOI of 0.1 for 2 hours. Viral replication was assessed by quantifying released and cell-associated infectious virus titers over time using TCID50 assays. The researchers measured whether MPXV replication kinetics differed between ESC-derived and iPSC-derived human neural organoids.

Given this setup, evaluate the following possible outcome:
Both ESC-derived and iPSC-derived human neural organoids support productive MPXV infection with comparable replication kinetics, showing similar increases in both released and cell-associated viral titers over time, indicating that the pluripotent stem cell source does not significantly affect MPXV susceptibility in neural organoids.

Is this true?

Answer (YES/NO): YES